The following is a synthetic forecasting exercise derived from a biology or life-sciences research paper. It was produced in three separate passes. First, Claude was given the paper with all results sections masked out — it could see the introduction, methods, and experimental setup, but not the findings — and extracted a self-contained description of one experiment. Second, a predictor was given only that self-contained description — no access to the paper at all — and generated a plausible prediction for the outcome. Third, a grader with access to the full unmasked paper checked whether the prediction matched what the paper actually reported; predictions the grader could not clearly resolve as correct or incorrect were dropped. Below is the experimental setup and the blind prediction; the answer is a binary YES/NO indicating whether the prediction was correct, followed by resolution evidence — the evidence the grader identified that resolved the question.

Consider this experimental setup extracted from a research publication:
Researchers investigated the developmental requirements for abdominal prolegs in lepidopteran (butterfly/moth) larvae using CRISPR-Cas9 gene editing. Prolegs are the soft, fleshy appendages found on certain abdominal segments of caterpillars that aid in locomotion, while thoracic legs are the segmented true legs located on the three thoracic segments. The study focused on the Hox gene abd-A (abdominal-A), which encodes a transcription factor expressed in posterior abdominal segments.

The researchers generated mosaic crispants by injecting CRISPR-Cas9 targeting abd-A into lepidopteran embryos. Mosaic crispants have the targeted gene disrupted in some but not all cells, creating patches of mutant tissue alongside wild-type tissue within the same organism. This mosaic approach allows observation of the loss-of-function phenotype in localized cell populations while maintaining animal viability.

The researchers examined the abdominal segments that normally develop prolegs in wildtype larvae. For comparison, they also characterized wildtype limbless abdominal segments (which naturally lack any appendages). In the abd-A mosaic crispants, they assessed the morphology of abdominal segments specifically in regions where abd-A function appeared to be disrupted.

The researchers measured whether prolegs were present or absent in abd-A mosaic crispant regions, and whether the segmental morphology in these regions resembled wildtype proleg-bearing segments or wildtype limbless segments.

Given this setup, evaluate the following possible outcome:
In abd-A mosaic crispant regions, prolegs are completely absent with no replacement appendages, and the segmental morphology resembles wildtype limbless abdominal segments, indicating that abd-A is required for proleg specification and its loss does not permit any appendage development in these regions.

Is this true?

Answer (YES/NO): NO